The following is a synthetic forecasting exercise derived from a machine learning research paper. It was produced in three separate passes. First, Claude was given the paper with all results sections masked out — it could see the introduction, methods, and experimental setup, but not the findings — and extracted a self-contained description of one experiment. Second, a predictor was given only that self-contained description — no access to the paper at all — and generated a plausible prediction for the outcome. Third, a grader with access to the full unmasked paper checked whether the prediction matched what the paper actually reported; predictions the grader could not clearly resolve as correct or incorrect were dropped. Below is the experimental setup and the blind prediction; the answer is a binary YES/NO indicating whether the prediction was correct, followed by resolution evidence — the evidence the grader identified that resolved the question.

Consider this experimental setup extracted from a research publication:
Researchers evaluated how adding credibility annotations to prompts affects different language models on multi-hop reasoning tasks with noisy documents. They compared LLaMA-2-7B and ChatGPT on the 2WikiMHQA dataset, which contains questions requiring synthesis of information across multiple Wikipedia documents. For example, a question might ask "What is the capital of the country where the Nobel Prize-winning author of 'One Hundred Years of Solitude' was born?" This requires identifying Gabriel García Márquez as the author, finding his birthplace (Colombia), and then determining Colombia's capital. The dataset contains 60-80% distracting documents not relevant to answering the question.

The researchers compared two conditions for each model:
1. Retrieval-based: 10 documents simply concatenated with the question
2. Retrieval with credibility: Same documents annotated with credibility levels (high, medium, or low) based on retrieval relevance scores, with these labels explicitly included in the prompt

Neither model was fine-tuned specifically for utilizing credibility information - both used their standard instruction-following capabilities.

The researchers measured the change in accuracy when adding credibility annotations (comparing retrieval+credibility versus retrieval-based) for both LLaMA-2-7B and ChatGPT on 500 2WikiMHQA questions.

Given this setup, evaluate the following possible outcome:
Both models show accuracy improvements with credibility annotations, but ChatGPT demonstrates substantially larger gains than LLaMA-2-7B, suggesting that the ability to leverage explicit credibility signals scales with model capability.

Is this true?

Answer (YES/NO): NO